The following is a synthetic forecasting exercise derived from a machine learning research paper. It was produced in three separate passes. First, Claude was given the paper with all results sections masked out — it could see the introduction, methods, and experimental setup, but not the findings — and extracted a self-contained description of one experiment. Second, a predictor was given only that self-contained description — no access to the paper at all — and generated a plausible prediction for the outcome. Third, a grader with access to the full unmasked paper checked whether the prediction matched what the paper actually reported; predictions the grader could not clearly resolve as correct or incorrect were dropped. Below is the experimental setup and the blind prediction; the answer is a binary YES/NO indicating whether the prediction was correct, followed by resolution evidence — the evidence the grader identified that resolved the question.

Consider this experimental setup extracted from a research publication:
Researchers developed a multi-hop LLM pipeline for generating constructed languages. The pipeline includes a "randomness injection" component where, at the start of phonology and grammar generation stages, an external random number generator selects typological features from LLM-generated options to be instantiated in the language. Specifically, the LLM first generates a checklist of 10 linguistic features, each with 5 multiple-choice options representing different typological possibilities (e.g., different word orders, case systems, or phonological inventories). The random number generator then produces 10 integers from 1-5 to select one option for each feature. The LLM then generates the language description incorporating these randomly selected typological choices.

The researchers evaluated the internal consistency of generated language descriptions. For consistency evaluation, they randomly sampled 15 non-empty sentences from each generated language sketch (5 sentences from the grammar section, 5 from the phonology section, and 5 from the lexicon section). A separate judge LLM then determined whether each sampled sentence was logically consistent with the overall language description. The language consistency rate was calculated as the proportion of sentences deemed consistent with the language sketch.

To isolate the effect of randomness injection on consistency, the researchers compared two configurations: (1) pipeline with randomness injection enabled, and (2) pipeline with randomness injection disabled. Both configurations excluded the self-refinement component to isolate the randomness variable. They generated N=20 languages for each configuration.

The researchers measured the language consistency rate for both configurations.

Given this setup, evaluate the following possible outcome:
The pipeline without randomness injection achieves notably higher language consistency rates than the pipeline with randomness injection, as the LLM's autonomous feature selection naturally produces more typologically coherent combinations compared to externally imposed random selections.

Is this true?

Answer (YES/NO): YES